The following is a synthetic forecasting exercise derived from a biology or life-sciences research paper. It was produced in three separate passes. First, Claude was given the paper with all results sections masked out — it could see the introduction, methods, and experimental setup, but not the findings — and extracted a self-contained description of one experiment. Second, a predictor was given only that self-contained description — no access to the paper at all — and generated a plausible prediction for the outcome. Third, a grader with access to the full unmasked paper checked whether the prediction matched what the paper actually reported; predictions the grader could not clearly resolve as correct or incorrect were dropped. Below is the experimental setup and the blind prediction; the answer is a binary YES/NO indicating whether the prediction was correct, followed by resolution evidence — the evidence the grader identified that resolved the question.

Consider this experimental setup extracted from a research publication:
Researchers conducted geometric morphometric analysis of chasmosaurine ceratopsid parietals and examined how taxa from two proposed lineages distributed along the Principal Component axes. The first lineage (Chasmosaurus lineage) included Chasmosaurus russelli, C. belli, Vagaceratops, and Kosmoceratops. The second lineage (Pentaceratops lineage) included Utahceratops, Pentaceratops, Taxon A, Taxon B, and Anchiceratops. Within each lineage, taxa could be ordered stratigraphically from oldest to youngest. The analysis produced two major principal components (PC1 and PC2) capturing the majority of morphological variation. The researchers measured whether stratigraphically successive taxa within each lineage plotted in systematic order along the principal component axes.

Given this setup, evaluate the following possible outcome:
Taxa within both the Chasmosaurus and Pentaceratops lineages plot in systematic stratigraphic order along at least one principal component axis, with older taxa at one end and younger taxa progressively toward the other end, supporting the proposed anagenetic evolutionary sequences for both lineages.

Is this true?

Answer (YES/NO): YES